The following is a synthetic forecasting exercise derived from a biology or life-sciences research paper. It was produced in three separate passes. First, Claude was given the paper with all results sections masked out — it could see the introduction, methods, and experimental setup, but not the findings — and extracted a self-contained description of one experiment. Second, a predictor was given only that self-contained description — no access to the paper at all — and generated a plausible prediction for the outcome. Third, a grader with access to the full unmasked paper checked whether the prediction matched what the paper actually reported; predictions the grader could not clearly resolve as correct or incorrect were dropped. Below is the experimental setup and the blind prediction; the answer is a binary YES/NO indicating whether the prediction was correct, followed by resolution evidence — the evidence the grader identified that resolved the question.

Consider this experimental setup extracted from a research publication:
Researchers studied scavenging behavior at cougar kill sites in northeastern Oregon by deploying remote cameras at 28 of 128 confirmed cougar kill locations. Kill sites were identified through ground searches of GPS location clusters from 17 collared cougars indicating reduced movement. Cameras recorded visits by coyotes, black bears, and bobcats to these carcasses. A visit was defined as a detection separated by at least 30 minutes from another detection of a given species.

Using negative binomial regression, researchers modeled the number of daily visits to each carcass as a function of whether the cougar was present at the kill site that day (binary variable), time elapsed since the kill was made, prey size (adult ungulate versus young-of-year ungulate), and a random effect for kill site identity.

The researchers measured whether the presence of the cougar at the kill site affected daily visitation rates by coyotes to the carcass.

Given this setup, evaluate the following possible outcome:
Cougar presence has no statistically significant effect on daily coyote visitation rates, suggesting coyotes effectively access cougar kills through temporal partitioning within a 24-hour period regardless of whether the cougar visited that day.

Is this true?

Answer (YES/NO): YES